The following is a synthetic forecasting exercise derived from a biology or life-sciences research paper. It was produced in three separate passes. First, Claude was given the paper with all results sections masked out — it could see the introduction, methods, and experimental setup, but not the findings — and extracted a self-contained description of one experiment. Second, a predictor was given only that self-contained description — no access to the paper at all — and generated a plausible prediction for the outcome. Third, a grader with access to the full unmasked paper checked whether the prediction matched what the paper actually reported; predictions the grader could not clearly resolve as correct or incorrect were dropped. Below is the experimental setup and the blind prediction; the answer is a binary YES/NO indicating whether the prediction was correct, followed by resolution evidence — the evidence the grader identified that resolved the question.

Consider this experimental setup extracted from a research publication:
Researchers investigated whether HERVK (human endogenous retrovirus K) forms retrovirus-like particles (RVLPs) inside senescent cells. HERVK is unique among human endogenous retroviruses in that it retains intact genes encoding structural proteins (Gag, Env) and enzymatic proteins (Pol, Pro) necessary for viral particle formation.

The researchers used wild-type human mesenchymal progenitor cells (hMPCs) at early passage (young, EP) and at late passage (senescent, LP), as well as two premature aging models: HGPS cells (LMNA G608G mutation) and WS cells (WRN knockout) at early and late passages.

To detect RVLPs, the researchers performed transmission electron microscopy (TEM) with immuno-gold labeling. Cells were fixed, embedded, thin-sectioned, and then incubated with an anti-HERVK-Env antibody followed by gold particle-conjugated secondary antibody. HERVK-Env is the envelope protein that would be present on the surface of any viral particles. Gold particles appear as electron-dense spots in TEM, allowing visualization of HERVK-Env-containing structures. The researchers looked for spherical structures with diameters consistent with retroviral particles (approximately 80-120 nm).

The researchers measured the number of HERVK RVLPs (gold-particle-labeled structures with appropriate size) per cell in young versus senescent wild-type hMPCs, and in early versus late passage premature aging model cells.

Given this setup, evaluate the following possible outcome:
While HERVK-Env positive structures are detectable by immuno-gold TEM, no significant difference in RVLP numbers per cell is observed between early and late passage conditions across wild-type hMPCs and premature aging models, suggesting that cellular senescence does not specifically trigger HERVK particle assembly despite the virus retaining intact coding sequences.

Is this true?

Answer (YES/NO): NO